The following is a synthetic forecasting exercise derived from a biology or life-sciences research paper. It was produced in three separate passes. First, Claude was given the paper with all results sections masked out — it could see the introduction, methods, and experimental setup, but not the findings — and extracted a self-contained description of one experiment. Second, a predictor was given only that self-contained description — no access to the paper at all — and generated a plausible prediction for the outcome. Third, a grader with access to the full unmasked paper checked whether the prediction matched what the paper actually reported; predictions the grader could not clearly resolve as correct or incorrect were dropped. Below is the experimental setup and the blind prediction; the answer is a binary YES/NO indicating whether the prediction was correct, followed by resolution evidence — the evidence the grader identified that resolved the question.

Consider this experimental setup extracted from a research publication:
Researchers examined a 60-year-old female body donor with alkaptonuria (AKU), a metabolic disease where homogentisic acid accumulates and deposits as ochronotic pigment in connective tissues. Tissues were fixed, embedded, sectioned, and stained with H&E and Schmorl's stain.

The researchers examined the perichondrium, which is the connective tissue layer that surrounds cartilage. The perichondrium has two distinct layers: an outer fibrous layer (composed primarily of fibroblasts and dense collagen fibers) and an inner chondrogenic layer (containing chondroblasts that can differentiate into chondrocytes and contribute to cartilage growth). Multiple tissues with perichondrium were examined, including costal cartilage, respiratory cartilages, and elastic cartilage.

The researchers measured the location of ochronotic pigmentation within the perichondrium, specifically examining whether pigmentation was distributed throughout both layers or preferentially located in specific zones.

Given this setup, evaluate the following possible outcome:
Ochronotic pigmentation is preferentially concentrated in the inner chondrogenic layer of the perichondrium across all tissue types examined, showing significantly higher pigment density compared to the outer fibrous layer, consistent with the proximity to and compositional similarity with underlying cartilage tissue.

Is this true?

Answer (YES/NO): NO